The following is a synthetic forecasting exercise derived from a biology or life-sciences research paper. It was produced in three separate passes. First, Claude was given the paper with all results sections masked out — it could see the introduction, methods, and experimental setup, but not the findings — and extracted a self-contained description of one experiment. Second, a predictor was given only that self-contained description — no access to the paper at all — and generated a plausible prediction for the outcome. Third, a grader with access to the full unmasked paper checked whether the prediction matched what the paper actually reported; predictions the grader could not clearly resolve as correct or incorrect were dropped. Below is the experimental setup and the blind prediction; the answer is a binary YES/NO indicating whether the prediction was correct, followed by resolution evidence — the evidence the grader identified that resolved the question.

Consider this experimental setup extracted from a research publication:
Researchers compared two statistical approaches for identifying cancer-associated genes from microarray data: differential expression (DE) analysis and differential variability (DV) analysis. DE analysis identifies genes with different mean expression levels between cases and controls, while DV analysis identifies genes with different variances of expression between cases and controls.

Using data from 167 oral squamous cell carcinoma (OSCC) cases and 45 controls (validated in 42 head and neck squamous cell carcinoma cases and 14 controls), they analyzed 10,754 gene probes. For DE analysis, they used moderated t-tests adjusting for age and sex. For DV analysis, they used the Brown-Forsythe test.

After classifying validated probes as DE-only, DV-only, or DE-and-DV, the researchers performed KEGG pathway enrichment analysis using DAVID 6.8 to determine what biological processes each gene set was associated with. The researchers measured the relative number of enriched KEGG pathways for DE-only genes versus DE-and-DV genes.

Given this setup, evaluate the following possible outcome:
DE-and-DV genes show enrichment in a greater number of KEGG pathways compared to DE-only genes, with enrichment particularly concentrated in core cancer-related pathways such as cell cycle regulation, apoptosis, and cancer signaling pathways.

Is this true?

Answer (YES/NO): NO